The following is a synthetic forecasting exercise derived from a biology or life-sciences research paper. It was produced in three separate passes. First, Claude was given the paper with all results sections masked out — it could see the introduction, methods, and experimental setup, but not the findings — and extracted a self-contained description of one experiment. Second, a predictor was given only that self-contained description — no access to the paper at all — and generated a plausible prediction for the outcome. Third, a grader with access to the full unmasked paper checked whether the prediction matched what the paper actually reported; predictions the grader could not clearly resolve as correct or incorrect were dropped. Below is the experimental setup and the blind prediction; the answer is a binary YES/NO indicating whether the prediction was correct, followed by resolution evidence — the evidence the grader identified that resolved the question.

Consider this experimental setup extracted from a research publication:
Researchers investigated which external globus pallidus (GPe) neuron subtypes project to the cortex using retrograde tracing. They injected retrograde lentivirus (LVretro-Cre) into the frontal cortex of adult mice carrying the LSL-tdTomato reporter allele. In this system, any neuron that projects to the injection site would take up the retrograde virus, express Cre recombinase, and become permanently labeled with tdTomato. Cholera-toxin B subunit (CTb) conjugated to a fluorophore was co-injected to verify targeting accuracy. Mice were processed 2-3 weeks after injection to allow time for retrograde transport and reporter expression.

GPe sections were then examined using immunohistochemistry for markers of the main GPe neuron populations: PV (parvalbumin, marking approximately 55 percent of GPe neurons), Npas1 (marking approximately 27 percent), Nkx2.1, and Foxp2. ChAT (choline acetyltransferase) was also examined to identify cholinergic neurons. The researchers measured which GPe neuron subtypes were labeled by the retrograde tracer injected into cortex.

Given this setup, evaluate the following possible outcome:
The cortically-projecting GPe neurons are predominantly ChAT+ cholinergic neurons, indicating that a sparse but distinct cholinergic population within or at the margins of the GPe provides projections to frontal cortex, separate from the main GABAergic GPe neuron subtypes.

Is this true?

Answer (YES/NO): NO